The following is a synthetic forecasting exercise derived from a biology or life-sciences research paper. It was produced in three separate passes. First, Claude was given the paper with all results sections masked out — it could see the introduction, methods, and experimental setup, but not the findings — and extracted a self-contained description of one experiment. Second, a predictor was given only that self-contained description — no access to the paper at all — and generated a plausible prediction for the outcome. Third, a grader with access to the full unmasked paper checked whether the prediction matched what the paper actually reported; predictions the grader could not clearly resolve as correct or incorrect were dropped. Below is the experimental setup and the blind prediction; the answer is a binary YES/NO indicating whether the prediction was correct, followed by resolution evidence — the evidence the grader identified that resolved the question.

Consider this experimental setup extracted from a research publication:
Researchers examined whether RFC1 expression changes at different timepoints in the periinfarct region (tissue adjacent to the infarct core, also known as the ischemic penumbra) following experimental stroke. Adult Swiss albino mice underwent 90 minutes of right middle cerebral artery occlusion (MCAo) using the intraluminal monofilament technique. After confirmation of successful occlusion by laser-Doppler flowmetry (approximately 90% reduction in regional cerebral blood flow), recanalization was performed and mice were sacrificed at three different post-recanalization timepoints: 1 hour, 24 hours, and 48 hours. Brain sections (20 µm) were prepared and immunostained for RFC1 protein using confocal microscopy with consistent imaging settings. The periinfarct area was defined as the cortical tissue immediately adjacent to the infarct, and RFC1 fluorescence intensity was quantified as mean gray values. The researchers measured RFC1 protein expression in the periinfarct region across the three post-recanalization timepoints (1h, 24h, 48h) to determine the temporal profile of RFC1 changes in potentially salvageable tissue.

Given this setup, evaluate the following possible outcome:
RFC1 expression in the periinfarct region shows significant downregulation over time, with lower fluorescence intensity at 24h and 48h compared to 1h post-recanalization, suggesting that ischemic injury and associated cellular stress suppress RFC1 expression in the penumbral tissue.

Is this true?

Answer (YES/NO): NO